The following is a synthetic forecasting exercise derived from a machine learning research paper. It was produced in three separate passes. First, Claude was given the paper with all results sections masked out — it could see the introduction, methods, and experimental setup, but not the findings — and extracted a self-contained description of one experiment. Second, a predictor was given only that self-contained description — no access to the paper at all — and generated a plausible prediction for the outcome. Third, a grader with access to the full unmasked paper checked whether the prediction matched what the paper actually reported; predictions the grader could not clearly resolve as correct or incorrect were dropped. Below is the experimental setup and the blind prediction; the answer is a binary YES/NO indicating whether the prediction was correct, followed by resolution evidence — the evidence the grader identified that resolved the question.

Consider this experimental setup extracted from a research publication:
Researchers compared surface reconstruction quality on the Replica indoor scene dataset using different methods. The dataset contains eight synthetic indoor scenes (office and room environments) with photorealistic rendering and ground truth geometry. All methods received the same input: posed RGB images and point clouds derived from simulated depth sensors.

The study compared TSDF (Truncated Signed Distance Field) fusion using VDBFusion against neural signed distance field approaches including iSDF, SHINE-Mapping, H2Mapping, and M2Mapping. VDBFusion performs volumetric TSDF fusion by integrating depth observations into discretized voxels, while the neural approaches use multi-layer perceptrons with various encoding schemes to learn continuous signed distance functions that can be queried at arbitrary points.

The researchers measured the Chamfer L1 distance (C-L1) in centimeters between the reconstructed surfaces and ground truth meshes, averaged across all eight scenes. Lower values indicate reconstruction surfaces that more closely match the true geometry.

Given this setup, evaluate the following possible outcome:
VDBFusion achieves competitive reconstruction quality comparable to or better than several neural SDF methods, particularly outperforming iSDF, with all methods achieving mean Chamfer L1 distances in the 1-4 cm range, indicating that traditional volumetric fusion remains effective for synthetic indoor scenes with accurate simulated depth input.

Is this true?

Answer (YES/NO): NO